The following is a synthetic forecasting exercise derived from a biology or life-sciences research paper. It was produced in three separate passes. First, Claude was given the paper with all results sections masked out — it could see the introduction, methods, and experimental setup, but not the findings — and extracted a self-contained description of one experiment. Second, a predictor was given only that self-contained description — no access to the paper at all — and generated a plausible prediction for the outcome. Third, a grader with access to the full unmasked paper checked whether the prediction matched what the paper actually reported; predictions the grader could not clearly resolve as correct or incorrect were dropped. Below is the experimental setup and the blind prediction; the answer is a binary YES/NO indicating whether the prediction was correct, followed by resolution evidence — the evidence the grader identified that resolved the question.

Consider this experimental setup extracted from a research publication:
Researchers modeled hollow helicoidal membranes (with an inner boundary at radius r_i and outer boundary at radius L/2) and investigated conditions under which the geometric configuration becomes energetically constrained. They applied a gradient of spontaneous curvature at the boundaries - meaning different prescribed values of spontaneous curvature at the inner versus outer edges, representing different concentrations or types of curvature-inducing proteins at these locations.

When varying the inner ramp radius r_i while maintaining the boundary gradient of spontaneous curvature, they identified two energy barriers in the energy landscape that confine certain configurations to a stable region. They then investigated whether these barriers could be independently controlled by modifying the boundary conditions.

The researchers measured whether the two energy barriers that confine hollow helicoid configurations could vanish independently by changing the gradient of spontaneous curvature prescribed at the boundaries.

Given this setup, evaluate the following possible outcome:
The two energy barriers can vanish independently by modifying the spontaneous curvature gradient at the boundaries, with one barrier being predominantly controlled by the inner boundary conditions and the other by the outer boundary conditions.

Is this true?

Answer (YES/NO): NO